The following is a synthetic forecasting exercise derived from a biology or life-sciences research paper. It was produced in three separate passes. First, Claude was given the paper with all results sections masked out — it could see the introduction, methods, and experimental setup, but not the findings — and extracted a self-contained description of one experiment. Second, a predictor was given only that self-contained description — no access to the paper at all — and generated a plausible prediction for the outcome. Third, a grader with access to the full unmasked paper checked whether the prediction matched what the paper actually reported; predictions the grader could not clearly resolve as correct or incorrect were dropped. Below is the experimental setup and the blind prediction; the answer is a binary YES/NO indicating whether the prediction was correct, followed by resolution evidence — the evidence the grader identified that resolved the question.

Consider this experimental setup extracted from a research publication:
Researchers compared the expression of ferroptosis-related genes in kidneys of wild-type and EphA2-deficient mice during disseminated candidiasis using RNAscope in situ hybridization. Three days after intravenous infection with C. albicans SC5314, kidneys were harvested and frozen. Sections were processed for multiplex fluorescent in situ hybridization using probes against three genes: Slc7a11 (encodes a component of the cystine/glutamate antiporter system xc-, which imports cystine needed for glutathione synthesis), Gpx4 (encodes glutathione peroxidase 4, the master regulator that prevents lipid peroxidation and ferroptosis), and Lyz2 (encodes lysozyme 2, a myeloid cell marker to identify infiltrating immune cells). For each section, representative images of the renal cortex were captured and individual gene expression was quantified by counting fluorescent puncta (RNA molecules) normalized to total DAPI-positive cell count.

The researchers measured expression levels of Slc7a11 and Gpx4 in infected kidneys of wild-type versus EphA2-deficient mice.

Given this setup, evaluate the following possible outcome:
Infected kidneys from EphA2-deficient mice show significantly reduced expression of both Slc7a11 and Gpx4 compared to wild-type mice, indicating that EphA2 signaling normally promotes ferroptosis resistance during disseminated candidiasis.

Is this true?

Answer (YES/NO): NO